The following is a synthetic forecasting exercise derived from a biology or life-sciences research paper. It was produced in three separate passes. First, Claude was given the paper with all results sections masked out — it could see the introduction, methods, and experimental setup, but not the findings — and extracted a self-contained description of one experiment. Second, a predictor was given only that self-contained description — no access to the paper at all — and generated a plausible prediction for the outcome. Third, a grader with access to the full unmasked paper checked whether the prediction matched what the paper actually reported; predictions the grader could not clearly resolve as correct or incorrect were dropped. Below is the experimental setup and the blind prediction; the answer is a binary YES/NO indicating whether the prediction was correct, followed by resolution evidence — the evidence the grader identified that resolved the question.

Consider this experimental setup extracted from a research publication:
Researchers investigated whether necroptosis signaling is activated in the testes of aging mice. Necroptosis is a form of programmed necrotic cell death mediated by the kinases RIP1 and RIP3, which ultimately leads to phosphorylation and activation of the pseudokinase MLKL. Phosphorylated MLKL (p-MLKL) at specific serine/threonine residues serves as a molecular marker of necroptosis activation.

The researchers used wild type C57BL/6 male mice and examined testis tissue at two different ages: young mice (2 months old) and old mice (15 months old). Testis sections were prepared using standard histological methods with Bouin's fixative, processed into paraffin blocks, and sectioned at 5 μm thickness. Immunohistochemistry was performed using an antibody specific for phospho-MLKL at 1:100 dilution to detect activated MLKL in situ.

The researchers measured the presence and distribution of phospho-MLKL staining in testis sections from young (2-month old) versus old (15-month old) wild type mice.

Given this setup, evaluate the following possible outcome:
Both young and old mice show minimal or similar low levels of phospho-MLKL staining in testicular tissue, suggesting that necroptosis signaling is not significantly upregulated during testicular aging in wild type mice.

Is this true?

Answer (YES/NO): NO